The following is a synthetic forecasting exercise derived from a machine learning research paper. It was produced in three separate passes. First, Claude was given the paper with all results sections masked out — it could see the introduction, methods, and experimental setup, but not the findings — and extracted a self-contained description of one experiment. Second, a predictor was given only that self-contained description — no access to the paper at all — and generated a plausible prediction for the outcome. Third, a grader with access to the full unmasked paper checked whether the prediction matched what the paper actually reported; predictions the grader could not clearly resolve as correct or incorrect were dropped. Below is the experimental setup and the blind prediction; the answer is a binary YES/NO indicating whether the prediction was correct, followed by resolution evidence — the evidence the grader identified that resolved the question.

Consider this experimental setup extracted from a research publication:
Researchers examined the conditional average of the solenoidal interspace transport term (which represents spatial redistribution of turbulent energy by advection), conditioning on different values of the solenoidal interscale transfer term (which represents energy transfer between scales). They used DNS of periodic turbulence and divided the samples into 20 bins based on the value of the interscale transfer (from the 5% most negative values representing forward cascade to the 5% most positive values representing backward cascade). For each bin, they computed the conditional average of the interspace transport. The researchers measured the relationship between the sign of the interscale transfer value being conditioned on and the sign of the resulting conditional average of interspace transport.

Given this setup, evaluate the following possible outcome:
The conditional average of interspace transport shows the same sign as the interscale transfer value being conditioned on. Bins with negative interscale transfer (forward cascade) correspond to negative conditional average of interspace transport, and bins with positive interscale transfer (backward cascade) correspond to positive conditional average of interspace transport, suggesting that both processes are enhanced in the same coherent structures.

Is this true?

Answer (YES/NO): NO